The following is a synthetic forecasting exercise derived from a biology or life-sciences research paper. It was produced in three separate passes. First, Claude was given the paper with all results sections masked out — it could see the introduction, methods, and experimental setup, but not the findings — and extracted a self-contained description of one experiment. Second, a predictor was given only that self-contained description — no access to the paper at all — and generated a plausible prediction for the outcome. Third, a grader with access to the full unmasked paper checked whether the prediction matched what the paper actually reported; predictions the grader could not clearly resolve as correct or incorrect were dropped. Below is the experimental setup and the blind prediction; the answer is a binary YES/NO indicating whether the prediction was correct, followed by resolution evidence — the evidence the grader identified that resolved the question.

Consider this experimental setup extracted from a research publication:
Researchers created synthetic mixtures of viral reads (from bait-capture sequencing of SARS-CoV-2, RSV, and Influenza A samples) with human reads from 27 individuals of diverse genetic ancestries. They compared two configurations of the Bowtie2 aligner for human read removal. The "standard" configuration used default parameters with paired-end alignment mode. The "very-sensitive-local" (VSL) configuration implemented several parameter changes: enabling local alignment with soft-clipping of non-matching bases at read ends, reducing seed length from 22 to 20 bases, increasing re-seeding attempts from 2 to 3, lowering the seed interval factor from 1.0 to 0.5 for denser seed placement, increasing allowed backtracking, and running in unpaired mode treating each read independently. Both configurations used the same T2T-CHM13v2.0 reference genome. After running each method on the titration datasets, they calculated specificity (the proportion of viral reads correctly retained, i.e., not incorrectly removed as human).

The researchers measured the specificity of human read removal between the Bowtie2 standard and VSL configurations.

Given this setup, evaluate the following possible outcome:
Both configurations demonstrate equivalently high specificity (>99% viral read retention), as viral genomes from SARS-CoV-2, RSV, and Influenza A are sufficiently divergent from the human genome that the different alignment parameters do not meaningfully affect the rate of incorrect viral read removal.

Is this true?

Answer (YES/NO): NO